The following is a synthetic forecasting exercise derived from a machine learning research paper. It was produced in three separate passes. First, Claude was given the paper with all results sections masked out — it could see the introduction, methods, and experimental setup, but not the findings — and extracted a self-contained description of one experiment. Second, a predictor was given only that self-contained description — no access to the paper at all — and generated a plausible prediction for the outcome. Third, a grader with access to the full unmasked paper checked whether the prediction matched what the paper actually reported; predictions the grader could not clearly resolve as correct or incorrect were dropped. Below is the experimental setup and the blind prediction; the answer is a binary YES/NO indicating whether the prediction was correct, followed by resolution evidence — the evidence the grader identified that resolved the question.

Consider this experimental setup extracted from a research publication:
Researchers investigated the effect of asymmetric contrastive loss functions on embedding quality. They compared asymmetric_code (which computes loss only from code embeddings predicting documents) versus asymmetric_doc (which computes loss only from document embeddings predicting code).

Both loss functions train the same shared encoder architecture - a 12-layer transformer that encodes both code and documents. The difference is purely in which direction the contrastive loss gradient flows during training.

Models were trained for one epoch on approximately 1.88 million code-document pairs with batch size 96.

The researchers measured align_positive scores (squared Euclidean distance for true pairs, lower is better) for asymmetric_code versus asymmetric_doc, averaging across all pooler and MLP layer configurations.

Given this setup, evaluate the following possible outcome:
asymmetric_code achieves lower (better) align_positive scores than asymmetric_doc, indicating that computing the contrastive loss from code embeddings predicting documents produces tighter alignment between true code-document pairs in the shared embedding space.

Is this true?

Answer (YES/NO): YES